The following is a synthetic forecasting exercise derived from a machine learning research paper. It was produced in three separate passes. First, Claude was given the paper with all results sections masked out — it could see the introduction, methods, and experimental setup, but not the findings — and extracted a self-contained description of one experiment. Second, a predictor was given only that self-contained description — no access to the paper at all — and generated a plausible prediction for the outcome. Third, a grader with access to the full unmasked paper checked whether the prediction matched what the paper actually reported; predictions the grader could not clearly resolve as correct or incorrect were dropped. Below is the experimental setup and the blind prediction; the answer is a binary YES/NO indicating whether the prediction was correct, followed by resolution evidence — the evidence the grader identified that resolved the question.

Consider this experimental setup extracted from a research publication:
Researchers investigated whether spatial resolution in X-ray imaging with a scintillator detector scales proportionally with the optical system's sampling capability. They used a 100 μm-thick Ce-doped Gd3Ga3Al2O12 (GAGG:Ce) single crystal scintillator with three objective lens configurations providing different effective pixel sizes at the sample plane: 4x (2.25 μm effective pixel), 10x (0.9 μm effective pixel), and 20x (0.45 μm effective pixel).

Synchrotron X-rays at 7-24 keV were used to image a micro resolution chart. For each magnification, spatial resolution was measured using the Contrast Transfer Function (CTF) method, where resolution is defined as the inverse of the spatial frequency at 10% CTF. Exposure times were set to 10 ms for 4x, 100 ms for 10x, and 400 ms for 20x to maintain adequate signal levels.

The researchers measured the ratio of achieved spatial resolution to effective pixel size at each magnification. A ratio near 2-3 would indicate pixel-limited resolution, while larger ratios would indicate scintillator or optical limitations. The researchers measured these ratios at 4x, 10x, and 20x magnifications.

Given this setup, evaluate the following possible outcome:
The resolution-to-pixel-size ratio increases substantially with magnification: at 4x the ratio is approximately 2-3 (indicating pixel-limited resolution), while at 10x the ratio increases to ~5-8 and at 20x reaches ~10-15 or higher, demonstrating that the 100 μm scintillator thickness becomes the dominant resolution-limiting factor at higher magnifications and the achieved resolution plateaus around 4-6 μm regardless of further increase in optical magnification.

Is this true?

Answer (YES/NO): NO